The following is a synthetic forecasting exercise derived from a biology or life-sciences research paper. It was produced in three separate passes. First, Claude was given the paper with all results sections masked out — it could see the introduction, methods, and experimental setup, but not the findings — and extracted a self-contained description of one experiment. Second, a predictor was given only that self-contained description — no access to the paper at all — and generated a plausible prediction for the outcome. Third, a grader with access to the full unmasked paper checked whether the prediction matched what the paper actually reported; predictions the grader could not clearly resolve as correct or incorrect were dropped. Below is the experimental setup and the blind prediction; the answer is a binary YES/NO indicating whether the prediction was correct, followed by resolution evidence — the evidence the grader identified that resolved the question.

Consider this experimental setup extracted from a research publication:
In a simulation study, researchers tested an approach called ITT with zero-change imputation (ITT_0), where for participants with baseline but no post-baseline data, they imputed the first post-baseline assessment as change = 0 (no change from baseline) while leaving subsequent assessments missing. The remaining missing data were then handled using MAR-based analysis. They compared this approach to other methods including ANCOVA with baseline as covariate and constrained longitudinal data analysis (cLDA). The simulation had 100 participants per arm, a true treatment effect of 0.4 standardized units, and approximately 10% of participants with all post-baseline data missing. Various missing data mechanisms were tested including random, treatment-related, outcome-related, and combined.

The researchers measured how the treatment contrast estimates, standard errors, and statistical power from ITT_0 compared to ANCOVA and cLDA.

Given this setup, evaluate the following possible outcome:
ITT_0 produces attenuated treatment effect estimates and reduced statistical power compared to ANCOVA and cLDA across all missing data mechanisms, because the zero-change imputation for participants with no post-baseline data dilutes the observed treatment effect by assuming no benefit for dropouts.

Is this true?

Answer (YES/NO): NO